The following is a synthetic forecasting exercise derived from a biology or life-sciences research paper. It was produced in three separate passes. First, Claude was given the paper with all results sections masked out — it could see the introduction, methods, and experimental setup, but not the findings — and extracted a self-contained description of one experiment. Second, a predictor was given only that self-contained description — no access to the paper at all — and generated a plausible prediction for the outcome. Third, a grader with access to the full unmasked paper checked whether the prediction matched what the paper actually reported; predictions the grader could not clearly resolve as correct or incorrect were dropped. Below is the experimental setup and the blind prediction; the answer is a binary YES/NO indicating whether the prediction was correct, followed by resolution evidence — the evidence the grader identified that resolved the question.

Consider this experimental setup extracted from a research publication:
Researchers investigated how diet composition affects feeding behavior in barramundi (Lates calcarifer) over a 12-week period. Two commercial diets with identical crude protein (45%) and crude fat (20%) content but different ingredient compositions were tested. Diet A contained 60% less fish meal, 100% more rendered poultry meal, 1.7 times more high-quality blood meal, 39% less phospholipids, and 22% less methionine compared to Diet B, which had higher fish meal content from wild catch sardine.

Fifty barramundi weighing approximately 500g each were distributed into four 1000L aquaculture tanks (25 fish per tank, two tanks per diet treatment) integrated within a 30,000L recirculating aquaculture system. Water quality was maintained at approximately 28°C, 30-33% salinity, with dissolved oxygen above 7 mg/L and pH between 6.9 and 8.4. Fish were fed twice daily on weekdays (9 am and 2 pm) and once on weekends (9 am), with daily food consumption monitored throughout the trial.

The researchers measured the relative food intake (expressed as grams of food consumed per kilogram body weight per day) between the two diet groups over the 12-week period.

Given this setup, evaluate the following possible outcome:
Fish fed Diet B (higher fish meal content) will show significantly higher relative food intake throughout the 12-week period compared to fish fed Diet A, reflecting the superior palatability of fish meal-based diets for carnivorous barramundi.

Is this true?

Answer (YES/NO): NO